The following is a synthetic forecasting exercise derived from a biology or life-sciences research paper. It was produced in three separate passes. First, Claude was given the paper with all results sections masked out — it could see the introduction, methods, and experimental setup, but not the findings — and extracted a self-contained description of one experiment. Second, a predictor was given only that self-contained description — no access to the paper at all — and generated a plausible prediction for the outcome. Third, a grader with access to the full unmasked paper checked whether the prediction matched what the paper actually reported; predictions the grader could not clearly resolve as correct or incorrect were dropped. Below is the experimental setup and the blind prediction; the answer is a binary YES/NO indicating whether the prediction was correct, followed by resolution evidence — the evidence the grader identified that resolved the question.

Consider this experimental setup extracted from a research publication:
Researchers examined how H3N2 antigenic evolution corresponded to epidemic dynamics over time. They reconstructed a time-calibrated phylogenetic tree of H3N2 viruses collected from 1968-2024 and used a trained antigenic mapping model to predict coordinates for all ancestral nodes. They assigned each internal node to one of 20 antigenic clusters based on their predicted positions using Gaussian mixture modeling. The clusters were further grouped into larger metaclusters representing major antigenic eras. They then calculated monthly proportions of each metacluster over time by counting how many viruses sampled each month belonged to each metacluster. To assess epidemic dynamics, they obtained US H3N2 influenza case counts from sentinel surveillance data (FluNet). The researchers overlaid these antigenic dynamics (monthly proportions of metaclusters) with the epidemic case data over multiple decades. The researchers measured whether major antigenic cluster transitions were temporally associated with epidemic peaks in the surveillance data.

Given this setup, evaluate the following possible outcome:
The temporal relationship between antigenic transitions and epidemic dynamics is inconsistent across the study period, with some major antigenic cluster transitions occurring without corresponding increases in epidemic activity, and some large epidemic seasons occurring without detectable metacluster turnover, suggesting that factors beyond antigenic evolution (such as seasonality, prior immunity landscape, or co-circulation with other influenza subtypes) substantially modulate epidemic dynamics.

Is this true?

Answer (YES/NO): NO